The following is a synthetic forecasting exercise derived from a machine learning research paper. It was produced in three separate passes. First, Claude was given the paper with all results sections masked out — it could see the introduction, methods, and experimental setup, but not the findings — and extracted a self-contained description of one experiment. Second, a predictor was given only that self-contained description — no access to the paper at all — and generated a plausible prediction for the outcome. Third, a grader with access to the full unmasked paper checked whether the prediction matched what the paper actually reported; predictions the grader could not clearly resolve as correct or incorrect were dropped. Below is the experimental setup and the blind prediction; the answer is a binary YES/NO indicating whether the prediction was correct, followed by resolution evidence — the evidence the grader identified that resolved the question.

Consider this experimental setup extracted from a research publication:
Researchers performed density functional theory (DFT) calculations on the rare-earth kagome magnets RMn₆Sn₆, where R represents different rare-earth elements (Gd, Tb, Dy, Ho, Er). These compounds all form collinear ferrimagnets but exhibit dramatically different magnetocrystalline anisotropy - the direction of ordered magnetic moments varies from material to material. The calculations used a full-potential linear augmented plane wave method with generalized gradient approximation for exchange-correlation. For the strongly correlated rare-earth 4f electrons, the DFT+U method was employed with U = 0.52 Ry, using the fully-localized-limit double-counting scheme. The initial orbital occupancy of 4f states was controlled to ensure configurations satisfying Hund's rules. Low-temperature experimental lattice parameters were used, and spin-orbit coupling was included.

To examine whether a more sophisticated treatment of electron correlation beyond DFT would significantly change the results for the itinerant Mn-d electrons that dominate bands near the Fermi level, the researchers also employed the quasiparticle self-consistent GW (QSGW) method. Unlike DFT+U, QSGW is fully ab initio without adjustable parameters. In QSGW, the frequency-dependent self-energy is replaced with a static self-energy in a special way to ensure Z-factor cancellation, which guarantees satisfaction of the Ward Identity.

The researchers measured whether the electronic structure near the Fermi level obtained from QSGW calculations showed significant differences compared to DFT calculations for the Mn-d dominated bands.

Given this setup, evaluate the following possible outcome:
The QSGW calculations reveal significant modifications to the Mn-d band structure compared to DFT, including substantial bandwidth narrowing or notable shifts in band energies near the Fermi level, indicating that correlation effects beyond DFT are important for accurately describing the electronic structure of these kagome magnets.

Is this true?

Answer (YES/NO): NO